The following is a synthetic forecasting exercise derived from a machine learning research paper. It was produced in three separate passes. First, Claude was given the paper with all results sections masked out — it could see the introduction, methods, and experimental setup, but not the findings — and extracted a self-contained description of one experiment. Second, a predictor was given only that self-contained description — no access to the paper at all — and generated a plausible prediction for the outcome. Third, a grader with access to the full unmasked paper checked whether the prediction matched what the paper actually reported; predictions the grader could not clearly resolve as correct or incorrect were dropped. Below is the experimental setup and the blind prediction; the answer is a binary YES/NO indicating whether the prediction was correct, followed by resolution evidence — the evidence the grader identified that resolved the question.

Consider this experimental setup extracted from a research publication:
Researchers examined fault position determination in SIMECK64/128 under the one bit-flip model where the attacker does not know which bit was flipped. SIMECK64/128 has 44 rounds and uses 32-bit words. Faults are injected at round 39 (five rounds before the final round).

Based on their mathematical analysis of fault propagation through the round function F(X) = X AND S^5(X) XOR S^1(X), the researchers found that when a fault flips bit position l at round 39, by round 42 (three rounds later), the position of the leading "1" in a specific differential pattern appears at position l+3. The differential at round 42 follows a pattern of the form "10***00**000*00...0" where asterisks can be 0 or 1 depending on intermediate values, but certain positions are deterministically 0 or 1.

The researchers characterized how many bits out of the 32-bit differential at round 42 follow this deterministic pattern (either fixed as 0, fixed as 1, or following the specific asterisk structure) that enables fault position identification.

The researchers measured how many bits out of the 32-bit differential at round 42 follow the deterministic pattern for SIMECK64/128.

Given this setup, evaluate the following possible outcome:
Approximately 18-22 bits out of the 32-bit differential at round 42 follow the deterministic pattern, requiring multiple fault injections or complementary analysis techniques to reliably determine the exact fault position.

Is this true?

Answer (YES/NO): NO